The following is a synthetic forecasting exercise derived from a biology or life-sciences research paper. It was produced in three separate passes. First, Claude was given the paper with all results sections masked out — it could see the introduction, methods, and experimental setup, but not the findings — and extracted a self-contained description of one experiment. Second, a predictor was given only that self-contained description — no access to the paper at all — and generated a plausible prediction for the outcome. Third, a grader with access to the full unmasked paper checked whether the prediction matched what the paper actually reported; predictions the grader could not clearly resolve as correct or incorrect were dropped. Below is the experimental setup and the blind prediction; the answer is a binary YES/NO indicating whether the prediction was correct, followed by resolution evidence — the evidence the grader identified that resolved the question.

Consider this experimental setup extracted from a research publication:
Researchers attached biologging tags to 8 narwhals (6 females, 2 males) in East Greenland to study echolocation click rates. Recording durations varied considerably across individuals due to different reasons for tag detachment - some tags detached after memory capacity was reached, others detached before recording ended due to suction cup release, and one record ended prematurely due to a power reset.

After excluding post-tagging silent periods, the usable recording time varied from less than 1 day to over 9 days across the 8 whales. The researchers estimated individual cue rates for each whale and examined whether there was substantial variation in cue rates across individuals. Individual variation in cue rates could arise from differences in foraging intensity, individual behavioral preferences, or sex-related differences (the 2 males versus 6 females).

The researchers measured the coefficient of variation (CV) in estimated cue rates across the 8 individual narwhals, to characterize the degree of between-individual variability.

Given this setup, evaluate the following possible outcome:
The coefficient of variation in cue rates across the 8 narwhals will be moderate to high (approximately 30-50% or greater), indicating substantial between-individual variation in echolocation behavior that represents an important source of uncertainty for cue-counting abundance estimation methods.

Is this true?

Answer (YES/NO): NO